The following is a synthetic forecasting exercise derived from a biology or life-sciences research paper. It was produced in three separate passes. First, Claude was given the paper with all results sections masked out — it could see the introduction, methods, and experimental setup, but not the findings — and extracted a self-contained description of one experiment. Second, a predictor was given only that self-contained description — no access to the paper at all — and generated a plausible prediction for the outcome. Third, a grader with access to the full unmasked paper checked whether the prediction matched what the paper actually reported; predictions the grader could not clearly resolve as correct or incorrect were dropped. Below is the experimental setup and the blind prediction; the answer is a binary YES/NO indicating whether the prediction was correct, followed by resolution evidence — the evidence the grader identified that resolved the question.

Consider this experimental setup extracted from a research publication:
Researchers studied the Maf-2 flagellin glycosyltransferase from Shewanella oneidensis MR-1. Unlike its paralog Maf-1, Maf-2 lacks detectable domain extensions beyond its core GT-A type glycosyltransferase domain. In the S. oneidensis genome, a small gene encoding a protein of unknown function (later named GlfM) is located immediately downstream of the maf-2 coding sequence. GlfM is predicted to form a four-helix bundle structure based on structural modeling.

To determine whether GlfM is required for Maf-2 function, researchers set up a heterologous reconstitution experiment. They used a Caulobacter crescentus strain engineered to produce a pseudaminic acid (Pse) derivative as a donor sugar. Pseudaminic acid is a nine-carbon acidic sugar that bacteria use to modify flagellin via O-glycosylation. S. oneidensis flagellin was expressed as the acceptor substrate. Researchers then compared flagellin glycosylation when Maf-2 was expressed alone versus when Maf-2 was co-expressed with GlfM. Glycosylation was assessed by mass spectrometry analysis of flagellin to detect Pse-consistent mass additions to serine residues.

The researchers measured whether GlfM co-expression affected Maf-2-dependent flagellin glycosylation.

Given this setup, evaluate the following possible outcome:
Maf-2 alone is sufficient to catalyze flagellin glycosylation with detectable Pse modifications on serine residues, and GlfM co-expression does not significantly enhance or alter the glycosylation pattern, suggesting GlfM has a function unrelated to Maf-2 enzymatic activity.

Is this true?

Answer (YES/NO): NO